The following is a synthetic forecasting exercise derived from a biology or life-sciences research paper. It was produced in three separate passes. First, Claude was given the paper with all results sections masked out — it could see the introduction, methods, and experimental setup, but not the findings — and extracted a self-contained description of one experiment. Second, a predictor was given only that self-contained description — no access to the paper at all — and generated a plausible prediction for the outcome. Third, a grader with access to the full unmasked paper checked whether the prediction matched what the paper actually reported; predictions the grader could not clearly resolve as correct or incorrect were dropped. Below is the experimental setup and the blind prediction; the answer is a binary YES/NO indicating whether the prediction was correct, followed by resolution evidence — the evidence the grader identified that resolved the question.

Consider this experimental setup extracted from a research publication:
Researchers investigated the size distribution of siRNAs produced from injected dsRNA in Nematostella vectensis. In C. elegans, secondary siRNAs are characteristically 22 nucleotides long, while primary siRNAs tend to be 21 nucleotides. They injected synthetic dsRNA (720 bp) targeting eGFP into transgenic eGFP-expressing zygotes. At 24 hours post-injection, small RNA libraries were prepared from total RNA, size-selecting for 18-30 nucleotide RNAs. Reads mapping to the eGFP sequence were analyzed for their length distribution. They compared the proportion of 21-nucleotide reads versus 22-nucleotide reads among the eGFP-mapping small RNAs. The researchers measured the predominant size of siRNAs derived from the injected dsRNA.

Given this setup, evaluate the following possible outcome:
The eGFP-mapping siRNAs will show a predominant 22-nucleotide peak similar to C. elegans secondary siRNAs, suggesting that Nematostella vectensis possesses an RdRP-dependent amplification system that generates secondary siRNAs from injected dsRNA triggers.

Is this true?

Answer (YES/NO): NO